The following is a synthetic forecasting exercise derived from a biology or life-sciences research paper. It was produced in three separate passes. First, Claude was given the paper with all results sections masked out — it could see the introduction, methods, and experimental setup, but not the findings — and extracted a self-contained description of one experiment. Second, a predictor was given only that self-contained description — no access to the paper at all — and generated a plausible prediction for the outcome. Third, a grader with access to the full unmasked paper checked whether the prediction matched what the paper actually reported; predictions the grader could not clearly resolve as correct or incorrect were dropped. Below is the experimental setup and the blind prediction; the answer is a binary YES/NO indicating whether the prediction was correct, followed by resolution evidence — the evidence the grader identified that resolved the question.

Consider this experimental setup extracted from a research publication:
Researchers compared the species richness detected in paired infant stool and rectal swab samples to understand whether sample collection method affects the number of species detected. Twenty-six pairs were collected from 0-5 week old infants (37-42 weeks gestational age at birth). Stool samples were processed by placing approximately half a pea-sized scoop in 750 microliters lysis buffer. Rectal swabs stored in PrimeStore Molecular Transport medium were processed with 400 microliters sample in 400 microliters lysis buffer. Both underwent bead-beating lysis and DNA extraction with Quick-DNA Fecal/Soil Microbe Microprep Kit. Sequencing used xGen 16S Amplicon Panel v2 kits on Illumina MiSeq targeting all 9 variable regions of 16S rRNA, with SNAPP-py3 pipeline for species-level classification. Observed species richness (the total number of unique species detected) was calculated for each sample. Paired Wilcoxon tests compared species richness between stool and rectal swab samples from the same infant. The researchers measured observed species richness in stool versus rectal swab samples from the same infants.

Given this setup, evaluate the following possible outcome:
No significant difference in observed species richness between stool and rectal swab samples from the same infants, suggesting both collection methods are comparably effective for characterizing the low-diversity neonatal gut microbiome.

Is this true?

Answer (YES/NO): NO